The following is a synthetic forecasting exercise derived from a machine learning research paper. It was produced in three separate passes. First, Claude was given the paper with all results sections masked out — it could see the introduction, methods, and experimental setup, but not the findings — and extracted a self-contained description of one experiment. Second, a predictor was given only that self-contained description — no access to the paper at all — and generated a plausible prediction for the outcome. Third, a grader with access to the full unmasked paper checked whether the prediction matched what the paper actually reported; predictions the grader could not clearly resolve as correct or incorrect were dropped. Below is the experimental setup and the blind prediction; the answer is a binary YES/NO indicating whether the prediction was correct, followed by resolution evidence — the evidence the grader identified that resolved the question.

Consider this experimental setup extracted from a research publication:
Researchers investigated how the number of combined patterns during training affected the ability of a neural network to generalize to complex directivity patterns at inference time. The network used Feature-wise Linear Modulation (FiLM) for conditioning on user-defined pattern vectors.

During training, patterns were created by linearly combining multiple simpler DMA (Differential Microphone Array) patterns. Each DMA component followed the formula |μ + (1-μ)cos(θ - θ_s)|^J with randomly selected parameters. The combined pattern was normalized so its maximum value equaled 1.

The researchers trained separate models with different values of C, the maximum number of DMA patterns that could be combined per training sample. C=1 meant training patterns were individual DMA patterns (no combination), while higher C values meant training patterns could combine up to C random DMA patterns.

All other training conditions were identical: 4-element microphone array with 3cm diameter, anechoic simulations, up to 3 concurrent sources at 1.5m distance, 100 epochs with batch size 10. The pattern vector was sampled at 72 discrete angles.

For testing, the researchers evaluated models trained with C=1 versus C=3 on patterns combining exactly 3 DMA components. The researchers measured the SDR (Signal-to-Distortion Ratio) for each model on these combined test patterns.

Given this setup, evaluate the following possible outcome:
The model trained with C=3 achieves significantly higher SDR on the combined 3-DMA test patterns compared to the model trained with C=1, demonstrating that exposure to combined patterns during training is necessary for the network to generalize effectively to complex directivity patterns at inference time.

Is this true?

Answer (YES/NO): YES